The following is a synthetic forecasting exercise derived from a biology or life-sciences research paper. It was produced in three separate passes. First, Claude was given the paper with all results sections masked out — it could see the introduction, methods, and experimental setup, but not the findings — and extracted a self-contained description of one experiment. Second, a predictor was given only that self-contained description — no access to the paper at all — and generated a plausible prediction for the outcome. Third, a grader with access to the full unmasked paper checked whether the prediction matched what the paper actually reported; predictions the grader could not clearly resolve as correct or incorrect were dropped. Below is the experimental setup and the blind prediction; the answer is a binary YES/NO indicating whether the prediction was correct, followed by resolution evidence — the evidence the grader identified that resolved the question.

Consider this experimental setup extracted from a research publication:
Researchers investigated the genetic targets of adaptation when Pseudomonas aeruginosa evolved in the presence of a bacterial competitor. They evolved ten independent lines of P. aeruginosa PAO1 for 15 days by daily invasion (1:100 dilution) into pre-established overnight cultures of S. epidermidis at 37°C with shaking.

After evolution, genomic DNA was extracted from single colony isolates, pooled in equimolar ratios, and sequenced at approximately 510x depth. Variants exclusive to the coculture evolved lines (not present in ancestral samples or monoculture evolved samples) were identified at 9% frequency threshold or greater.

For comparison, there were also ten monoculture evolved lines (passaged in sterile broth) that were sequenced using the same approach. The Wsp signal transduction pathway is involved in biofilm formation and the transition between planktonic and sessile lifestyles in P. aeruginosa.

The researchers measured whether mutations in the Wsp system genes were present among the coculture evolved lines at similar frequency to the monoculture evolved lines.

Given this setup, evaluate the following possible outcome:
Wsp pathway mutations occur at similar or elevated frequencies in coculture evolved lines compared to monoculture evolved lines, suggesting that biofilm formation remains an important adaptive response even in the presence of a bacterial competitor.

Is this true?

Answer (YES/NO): NO